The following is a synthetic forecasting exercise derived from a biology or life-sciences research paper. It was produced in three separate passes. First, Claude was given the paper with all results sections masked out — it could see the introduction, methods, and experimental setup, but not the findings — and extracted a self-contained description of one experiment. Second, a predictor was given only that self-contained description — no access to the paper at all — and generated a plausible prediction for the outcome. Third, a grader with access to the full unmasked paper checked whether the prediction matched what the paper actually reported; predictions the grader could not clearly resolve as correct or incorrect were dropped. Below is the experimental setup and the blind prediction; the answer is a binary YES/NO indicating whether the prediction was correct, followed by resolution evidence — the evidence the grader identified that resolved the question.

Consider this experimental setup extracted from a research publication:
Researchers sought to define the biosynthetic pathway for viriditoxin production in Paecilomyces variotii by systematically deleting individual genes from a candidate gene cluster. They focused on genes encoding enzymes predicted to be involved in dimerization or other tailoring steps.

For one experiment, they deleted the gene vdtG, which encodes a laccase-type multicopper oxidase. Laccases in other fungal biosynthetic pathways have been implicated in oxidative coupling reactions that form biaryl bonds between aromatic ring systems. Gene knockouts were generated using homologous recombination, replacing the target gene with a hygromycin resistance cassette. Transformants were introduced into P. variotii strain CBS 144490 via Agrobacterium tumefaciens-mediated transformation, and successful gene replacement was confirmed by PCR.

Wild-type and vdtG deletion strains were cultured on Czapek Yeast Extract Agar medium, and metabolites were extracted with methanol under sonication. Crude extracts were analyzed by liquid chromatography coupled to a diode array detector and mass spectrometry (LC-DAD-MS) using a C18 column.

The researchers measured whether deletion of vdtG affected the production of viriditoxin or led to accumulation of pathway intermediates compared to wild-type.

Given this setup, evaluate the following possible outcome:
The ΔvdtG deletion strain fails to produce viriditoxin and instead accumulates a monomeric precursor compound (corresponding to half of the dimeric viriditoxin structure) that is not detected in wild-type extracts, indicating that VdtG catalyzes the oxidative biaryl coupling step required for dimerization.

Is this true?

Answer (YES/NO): NO